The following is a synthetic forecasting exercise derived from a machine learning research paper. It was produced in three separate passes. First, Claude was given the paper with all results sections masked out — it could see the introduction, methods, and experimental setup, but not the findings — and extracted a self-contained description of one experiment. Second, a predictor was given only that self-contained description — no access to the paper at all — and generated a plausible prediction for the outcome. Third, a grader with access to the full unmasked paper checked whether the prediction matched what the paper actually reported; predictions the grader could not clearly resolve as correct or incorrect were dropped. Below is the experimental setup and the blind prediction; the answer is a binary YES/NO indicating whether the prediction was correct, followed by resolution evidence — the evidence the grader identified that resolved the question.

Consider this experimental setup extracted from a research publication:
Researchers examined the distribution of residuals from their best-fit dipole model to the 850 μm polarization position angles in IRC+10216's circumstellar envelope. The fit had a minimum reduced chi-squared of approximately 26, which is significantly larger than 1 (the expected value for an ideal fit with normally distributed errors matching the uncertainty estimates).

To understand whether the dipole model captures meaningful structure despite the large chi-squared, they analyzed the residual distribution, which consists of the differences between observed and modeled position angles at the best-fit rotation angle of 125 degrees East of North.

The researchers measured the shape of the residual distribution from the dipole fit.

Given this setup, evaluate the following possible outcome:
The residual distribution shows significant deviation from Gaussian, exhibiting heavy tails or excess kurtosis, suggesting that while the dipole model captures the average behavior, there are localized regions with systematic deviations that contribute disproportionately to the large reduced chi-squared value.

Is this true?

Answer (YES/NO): NO